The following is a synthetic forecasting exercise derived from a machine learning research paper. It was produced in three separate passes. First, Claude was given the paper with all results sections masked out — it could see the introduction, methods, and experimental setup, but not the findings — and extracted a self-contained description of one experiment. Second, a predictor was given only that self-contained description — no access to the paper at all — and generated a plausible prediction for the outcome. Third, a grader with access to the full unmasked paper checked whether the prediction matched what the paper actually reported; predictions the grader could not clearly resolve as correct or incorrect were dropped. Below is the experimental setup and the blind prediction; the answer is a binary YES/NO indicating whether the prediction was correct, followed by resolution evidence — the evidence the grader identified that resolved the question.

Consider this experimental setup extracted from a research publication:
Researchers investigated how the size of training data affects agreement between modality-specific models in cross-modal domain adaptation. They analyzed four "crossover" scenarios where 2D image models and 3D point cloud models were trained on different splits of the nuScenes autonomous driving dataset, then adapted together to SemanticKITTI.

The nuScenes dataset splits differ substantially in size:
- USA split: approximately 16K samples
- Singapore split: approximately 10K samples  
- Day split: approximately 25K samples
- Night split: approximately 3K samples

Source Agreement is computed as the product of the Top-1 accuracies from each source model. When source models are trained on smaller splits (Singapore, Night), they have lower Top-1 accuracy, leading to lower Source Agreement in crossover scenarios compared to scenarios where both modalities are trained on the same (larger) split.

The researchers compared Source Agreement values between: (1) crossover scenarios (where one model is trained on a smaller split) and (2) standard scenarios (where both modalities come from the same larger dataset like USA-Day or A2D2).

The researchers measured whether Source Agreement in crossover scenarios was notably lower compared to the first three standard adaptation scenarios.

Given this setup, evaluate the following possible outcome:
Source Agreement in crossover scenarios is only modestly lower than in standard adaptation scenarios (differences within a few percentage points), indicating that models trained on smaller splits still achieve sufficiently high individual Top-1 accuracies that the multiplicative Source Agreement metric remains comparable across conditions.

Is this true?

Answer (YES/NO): NO